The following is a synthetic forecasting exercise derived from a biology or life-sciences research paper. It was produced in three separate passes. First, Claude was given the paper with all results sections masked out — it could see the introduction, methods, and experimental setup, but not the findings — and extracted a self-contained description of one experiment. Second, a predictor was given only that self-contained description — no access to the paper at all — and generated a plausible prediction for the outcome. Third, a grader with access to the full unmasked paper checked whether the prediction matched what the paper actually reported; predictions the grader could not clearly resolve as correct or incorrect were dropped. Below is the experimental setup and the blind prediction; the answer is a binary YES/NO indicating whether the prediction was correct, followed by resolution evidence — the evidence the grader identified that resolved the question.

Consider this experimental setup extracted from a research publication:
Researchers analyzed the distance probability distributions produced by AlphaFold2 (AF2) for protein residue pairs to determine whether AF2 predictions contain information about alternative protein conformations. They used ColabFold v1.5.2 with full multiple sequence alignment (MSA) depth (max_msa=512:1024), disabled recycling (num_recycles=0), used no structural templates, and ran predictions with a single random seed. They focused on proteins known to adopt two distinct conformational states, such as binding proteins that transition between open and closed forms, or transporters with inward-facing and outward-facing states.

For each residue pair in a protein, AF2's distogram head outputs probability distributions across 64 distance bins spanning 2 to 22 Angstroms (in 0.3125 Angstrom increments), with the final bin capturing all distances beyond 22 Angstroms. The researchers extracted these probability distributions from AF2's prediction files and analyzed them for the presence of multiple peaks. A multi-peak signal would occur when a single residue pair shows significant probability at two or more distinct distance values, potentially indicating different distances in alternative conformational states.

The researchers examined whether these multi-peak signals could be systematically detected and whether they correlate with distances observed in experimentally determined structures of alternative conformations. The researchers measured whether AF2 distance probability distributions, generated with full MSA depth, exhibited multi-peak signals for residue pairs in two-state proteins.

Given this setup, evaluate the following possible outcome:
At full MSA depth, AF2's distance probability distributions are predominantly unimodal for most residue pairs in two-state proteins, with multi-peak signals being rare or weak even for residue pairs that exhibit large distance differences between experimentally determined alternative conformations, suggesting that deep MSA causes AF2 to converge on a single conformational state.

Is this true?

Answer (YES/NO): NO